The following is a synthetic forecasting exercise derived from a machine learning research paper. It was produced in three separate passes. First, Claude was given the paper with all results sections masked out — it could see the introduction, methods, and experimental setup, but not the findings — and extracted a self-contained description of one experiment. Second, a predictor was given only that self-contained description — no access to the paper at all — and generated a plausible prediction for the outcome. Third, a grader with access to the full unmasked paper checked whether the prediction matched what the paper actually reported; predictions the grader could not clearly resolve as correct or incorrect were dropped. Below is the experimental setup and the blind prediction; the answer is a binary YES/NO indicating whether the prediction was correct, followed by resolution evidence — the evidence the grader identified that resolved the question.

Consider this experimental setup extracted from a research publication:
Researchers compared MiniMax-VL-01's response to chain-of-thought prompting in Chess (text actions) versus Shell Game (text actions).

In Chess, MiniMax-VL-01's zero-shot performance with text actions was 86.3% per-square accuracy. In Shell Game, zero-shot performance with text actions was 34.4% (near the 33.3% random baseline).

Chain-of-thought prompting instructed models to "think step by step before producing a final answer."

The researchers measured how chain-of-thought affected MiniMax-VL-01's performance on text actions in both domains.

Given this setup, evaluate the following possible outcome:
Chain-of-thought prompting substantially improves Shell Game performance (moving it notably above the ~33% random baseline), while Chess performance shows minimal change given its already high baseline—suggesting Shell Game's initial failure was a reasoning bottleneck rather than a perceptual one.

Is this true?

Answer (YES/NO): NO